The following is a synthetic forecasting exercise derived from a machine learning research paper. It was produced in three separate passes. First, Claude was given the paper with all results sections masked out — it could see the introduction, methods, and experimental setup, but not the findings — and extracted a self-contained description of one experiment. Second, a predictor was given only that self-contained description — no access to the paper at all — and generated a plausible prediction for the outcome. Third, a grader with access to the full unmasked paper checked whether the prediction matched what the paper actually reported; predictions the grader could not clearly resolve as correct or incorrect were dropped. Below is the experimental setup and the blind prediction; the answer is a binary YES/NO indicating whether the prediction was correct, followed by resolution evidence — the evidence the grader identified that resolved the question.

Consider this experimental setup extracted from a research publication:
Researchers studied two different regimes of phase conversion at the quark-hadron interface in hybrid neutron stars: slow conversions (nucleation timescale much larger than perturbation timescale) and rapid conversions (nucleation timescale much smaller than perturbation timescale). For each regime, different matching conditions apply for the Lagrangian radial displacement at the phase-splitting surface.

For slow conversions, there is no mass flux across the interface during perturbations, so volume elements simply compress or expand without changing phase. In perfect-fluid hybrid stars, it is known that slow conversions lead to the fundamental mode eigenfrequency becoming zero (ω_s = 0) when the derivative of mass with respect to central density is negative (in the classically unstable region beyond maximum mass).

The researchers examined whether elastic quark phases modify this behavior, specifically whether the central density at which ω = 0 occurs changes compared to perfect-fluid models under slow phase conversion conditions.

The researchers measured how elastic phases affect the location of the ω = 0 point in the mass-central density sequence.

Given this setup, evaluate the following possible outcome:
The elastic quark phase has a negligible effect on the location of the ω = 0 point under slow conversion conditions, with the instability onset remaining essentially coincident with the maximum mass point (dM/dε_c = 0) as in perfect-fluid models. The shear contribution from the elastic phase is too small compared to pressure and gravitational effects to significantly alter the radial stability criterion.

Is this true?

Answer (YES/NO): NO